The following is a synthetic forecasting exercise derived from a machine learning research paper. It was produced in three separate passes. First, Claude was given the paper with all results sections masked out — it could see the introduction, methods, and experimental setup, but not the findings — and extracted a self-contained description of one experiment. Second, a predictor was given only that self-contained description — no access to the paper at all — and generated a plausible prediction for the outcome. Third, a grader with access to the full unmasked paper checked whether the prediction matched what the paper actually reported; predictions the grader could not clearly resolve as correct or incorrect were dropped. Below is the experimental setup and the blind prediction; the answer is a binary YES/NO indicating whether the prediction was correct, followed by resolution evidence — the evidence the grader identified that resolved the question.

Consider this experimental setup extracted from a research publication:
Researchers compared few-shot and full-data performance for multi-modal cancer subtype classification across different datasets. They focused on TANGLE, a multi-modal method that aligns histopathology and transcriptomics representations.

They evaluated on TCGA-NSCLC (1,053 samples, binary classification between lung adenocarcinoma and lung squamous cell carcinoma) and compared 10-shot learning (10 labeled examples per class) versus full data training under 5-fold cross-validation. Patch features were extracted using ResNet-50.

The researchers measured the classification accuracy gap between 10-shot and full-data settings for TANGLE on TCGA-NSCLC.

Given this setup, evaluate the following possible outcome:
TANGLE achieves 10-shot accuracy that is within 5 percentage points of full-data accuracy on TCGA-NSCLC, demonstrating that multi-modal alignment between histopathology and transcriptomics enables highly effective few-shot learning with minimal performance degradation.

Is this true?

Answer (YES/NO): NO